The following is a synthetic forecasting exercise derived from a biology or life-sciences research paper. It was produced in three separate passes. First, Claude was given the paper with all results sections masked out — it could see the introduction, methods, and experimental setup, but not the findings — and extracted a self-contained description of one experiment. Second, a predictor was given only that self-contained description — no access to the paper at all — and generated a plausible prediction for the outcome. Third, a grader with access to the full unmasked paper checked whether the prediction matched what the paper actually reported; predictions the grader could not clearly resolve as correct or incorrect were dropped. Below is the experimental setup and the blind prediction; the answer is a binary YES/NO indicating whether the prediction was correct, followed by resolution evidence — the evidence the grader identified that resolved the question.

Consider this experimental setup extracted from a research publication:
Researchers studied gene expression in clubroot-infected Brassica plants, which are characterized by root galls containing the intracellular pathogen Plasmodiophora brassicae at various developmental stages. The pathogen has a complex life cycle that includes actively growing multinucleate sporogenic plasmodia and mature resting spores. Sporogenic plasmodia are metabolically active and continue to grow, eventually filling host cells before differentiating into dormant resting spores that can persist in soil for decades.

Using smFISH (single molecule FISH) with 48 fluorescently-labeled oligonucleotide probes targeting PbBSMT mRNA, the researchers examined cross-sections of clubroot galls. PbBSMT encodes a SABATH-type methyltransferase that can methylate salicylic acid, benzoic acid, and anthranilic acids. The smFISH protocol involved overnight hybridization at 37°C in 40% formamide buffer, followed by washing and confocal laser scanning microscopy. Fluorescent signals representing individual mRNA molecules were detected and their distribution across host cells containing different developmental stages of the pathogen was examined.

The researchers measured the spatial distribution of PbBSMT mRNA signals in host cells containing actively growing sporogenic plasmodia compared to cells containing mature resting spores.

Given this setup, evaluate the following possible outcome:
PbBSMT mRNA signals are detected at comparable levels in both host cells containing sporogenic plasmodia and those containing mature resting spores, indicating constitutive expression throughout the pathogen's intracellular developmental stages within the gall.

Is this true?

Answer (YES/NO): NO